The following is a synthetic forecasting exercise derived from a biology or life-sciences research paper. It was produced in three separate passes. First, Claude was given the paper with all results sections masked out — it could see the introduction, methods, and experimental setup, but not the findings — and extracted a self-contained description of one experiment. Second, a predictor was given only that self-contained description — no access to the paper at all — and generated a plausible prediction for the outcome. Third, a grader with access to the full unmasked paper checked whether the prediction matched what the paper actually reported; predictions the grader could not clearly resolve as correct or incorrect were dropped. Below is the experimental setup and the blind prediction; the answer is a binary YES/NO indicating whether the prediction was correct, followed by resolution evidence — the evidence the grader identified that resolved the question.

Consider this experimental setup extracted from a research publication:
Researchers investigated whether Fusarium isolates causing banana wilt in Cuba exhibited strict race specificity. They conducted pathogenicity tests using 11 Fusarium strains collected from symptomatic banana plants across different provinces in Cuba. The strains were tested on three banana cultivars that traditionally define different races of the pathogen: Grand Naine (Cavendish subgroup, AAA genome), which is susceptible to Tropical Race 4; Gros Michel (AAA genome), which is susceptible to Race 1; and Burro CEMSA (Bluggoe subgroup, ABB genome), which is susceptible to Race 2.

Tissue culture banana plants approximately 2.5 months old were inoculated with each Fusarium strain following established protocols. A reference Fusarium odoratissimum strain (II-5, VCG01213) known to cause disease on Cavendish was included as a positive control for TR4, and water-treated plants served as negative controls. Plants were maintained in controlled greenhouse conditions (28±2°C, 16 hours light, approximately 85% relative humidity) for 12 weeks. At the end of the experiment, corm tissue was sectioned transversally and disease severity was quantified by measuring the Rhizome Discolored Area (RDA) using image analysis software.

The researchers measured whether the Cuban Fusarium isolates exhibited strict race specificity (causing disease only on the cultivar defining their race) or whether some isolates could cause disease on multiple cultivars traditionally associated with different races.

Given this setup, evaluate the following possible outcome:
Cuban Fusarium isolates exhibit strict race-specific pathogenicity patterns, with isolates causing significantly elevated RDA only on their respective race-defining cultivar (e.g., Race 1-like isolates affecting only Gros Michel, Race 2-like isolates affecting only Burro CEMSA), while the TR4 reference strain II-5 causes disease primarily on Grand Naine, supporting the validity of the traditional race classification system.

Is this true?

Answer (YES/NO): NO